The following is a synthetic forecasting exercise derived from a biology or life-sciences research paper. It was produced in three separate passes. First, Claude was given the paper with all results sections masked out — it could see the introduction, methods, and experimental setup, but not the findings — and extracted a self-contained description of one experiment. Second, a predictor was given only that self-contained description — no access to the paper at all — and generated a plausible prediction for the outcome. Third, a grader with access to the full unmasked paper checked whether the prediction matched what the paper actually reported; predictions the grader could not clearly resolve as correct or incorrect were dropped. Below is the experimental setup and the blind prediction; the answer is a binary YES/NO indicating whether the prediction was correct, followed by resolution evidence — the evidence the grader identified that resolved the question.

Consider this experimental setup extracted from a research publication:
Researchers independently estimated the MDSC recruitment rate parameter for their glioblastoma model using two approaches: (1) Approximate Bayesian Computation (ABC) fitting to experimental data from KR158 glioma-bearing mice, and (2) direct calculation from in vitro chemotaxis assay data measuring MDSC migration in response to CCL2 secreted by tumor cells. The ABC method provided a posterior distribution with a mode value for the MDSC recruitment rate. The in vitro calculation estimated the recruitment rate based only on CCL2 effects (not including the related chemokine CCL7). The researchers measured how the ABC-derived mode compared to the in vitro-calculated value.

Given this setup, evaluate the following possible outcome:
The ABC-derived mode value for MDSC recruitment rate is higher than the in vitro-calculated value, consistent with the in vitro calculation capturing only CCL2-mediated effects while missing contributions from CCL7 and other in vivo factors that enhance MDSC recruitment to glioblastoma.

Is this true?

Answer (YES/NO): YES